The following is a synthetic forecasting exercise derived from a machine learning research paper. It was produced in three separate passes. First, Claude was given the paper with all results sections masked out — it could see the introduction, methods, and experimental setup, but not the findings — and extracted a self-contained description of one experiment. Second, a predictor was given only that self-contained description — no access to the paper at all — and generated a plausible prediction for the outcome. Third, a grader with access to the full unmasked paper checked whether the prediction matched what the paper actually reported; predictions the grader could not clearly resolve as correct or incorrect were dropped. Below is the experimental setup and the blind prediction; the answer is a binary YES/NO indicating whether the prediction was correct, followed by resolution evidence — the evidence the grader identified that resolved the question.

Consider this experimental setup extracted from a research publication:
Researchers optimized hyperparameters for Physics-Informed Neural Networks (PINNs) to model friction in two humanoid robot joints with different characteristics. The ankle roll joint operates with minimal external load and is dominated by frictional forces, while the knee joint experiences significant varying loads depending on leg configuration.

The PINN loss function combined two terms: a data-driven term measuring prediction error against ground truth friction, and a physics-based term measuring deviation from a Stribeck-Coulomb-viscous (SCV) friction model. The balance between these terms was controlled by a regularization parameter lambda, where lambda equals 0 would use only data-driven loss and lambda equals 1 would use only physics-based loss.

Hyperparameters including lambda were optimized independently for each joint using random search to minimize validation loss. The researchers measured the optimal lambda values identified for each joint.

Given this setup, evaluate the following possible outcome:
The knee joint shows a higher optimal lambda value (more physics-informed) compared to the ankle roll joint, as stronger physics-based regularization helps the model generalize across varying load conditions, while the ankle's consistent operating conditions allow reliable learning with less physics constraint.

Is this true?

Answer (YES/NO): YES